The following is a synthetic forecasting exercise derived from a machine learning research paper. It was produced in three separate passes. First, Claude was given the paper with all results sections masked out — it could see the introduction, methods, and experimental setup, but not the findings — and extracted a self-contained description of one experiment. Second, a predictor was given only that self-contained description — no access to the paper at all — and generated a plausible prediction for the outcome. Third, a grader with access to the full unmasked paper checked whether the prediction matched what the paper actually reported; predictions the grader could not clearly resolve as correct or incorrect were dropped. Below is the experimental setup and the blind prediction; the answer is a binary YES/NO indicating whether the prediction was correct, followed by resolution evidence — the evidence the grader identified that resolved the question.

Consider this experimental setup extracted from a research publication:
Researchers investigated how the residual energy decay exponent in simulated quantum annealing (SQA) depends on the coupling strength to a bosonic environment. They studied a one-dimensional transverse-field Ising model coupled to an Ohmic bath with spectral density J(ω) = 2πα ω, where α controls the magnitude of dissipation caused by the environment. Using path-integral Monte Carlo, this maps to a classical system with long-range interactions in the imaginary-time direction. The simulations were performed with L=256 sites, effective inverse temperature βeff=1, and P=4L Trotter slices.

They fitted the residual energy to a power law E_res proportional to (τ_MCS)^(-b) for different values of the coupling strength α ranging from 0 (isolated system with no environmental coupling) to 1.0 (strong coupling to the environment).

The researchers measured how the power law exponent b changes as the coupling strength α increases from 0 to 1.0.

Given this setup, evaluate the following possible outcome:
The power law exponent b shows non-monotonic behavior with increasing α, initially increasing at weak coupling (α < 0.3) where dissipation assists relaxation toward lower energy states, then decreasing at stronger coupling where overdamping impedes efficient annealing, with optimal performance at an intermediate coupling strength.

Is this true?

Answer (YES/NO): NO